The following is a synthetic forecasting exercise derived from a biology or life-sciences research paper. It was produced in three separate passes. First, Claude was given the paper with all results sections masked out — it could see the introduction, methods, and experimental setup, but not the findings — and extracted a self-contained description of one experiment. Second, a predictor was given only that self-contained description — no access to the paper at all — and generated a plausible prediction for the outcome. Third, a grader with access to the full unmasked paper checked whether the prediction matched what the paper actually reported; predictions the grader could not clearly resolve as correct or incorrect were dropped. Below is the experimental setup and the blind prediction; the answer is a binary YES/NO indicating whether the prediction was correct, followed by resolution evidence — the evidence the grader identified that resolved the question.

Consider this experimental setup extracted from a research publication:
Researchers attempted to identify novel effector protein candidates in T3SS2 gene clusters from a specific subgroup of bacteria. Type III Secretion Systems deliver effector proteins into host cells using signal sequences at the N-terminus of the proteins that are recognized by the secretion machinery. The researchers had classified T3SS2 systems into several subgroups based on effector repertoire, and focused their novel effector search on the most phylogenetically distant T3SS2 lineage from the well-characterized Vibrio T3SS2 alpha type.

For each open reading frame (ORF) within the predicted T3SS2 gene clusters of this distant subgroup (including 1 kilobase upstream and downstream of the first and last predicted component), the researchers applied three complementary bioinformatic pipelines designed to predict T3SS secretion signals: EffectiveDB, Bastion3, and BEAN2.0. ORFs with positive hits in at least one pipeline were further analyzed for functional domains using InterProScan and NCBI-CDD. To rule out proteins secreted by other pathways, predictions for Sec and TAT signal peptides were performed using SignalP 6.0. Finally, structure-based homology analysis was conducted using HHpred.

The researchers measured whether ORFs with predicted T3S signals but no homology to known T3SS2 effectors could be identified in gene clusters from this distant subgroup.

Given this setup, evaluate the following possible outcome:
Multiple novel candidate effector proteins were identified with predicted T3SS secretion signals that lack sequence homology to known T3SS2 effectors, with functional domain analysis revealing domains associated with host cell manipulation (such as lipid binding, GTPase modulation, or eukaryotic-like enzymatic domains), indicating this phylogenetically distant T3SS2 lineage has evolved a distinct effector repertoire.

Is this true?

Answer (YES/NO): YES